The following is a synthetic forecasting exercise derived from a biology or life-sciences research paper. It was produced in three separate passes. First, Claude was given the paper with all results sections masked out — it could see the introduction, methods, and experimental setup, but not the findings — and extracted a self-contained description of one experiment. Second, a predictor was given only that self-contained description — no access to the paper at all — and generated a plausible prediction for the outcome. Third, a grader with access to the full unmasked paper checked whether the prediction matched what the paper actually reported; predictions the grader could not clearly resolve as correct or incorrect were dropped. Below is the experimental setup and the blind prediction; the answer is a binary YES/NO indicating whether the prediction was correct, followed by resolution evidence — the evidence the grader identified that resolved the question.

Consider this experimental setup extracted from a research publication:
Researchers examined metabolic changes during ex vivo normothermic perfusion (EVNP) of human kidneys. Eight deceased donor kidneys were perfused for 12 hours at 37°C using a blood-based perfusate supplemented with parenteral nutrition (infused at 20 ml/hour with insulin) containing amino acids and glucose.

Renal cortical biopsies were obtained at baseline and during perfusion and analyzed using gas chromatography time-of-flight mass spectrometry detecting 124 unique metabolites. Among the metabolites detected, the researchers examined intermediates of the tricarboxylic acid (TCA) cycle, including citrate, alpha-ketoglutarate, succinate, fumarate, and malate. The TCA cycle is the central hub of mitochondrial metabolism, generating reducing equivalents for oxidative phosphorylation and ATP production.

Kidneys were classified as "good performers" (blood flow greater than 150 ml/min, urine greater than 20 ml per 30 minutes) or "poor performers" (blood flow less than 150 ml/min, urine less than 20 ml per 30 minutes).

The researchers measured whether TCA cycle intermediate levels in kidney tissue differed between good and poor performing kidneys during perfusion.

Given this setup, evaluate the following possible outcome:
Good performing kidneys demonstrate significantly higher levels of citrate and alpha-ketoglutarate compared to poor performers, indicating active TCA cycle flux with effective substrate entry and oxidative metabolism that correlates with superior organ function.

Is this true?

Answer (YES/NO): NO